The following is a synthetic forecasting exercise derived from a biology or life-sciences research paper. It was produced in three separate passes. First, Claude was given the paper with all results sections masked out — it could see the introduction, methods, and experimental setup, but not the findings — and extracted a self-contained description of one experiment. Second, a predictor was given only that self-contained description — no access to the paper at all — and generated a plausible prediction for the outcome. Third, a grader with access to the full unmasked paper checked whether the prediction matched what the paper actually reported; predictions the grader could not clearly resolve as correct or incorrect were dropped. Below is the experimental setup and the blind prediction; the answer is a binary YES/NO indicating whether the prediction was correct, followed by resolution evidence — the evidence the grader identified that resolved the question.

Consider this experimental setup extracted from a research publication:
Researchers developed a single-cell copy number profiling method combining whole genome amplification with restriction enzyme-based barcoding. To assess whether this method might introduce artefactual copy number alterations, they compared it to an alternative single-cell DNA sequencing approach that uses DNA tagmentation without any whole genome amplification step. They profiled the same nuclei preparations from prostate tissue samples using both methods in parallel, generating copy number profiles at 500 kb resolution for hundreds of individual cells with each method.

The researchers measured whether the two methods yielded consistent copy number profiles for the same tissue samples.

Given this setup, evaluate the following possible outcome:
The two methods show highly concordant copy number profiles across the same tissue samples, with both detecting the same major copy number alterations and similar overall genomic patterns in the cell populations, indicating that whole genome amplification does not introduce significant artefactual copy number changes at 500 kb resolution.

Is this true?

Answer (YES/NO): YES